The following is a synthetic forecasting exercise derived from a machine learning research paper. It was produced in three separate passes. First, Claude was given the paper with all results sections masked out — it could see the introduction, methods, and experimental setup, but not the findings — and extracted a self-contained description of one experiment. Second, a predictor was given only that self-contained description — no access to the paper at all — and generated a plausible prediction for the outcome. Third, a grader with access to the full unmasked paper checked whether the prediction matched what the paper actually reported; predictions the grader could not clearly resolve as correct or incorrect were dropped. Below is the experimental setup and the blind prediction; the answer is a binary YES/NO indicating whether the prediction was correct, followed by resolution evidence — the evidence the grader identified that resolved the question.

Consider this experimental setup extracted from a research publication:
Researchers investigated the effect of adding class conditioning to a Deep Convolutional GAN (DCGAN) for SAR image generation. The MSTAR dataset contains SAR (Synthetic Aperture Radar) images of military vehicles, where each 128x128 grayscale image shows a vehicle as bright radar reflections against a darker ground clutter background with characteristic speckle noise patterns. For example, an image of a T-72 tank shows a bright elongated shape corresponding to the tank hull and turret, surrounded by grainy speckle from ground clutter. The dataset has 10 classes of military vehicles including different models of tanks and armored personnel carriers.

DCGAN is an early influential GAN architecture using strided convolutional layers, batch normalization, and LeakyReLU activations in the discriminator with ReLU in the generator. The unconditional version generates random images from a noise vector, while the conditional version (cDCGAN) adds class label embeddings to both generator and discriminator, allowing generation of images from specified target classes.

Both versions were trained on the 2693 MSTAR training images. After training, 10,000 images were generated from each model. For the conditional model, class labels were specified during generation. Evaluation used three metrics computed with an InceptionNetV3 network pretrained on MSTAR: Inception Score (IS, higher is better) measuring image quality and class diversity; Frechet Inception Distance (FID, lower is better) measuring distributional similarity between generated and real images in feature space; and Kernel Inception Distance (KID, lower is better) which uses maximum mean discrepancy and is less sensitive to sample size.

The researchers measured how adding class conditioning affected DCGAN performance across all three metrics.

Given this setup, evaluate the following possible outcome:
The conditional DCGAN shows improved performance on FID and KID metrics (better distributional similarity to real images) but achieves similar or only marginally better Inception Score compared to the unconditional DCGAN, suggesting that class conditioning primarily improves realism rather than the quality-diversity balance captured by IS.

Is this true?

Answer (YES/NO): NO